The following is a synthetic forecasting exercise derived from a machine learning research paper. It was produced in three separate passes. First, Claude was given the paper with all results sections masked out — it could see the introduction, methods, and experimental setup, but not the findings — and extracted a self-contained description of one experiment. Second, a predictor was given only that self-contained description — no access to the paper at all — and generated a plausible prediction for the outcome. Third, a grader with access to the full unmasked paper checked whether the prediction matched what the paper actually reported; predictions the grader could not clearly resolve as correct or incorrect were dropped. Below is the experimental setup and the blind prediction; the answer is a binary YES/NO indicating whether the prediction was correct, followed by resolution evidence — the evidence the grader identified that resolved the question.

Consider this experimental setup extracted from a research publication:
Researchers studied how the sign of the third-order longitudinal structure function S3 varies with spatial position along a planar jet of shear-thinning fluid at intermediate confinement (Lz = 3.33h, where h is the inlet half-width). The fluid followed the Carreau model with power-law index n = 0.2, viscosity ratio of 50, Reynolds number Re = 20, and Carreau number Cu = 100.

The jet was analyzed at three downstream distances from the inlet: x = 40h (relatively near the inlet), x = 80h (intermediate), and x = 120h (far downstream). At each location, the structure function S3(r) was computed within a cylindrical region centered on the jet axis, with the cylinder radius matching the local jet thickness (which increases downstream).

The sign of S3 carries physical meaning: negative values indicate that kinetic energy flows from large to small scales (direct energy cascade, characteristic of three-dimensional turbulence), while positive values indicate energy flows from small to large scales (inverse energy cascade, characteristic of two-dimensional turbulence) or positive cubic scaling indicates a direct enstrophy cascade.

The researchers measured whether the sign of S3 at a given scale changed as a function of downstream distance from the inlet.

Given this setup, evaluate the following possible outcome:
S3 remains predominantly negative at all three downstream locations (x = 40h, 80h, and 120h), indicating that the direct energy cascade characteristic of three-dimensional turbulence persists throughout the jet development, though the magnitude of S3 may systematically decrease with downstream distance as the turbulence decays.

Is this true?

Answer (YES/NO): NO